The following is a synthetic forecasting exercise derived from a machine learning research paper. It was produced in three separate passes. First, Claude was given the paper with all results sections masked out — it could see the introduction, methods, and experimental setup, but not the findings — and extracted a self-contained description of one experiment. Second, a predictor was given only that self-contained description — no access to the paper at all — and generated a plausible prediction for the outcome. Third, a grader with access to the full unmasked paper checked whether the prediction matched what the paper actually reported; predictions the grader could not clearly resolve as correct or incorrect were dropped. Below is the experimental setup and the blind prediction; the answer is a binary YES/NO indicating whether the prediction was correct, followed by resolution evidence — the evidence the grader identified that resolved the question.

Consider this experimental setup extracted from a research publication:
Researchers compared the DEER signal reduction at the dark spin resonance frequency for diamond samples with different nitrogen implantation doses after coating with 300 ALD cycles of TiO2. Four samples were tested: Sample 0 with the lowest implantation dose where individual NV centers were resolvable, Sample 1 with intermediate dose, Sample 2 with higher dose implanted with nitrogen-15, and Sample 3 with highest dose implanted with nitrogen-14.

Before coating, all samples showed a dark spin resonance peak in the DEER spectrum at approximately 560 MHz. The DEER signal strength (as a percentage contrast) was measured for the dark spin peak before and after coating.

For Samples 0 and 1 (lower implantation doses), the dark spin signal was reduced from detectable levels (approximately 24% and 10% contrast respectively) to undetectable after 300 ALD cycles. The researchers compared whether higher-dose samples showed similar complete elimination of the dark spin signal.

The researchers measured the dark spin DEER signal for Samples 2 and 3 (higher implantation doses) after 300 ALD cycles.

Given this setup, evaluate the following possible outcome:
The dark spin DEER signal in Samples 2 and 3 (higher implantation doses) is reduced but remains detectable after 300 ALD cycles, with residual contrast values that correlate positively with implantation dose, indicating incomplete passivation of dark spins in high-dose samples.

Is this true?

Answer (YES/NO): YES